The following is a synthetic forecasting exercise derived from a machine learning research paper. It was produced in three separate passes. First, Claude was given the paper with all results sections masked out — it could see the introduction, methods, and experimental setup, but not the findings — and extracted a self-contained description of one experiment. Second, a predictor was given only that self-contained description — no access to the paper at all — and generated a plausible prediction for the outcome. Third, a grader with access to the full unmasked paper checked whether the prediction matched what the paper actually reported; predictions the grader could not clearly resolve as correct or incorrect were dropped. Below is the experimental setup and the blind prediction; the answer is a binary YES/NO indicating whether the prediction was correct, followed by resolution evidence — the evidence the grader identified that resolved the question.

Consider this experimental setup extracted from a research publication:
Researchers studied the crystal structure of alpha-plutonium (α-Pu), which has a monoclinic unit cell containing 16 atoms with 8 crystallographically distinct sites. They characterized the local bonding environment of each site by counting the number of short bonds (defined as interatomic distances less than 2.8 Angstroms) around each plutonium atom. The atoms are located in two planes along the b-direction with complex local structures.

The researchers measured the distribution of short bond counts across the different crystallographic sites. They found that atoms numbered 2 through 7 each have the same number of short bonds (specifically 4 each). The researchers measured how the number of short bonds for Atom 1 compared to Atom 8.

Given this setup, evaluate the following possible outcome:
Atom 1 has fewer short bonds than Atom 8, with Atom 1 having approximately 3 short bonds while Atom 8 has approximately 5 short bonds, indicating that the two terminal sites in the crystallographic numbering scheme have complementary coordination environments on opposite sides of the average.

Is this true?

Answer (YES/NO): NO